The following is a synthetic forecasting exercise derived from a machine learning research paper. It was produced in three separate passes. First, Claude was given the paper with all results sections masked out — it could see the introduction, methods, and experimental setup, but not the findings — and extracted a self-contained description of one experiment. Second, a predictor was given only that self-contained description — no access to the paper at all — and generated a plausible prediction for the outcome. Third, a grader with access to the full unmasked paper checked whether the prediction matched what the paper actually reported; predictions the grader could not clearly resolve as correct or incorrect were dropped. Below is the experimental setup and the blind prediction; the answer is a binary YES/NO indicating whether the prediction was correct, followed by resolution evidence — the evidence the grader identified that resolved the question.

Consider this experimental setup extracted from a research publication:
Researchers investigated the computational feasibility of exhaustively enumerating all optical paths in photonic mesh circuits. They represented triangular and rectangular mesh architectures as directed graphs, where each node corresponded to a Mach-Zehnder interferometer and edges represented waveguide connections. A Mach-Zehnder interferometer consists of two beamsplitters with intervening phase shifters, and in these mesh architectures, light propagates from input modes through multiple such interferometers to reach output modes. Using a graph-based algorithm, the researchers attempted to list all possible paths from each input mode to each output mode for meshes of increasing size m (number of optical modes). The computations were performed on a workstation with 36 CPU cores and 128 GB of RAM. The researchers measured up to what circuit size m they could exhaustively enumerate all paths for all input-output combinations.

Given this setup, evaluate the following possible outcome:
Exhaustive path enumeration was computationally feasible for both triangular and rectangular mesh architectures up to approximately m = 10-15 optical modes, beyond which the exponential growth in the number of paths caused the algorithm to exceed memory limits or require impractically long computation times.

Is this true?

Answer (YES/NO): NO